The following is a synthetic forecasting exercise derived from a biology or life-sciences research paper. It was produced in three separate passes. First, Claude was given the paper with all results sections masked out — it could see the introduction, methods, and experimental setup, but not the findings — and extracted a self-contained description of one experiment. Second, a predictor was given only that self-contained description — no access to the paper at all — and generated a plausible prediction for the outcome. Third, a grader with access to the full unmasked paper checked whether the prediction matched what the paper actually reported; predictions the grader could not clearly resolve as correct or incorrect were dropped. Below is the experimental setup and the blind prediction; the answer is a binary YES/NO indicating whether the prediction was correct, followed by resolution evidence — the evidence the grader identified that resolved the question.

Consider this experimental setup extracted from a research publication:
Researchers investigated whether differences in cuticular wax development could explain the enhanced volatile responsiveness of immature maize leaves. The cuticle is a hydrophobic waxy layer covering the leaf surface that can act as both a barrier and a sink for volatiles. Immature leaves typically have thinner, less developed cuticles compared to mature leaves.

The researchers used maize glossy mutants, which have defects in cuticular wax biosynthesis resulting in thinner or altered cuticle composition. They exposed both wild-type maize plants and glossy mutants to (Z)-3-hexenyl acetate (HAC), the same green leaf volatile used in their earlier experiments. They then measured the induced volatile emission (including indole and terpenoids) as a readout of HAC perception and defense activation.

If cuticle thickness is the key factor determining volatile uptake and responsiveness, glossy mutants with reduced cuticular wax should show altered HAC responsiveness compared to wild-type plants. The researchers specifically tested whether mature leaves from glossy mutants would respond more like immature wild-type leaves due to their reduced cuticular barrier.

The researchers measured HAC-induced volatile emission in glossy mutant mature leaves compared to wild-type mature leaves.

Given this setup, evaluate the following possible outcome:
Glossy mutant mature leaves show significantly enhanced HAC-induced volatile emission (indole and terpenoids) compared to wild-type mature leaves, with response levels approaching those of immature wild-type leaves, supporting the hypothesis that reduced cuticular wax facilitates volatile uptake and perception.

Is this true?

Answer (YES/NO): NO